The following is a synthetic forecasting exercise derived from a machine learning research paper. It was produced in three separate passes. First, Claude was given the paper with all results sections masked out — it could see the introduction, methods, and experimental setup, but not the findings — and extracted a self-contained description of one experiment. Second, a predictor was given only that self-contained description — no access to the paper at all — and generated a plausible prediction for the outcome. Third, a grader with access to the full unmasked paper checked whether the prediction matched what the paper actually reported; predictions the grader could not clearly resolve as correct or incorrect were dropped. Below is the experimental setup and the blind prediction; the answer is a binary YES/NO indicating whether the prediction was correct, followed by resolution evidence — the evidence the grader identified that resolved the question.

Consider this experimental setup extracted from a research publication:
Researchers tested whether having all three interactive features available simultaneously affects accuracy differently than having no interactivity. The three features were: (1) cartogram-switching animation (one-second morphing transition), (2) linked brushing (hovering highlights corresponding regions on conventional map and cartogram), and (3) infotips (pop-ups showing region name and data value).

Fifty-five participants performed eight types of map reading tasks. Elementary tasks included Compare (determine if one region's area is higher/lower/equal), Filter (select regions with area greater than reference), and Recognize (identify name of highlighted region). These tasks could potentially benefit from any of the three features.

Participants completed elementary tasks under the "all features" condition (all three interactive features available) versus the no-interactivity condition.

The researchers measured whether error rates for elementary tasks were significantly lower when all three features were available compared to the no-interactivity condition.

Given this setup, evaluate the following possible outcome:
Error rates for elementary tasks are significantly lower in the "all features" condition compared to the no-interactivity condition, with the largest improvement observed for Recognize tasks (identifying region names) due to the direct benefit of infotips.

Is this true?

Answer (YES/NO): NO